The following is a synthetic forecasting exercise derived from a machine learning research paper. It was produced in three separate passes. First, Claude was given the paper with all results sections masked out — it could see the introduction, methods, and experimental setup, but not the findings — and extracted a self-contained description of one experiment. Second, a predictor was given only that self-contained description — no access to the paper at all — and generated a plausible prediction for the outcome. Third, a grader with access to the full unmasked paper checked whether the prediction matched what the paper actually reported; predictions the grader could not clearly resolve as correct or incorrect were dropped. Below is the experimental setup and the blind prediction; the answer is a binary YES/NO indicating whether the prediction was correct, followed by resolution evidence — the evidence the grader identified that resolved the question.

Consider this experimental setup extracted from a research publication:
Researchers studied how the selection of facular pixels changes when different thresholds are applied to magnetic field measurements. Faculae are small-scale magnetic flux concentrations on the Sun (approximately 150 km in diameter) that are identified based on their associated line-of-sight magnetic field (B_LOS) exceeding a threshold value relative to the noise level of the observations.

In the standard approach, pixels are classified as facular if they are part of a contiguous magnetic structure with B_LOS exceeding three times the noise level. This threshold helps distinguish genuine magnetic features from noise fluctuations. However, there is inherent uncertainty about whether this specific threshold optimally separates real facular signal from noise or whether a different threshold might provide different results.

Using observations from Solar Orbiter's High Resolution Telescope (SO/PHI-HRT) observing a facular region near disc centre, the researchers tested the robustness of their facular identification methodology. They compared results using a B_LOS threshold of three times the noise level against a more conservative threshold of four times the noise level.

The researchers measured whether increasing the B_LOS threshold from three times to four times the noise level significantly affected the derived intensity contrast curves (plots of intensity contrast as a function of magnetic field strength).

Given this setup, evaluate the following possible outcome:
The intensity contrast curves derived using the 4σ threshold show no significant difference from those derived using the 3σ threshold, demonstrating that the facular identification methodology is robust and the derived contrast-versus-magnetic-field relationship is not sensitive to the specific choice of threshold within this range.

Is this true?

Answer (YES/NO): YES